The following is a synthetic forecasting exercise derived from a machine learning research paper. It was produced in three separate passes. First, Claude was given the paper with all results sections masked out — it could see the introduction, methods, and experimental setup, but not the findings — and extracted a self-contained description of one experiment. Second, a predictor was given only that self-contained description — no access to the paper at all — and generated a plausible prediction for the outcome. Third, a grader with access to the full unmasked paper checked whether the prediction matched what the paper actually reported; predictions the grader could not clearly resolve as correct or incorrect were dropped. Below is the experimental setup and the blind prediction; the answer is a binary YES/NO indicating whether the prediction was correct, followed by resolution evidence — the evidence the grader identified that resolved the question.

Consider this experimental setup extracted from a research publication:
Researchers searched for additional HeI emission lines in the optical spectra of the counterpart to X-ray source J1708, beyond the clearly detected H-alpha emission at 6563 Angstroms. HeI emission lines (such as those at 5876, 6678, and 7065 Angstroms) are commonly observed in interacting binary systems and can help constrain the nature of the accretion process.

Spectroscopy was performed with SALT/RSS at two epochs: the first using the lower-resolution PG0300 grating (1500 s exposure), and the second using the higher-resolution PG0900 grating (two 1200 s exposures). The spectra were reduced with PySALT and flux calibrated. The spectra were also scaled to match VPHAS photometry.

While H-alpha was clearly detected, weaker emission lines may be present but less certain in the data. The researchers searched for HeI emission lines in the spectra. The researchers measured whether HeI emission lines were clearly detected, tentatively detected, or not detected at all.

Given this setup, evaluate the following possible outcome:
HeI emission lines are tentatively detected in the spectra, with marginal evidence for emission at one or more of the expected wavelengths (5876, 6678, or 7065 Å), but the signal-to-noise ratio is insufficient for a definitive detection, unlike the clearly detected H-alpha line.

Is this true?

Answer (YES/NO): YES